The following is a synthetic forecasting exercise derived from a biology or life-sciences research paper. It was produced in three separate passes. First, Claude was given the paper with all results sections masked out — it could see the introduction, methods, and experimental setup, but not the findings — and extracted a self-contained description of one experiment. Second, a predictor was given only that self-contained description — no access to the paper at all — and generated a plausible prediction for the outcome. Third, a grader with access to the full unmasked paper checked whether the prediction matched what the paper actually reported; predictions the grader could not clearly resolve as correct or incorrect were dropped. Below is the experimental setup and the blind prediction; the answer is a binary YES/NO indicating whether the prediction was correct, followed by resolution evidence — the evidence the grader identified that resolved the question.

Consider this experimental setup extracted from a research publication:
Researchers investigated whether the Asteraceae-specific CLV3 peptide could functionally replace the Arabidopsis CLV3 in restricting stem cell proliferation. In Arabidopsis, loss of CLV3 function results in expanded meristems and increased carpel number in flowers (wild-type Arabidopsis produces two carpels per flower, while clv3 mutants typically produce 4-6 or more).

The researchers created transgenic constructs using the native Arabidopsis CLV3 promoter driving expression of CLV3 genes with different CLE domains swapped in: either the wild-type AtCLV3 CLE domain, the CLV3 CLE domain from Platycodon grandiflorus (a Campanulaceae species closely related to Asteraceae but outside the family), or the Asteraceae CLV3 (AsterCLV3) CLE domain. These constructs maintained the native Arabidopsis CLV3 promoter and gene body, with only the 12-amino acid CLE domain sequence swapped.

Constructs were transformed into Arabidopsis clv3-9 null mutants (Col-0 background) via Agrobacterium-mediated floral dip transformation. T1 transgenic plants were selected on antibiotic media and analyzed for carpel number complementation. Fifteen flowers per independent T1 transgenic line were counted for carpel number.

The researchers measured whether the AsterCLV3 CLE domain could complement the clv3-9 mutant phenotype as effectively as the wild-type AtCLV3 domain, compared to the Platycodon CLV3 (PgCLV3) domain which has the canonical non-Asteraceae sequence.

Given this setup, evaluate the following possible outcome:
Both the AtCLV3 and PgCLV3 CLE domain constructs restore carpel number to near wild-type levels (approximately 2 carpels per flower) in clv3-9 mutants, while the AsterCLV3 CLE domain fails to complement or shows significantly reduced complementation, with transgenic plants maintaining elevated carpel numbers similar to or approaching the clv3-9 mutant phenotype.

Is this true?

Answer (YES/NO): YES